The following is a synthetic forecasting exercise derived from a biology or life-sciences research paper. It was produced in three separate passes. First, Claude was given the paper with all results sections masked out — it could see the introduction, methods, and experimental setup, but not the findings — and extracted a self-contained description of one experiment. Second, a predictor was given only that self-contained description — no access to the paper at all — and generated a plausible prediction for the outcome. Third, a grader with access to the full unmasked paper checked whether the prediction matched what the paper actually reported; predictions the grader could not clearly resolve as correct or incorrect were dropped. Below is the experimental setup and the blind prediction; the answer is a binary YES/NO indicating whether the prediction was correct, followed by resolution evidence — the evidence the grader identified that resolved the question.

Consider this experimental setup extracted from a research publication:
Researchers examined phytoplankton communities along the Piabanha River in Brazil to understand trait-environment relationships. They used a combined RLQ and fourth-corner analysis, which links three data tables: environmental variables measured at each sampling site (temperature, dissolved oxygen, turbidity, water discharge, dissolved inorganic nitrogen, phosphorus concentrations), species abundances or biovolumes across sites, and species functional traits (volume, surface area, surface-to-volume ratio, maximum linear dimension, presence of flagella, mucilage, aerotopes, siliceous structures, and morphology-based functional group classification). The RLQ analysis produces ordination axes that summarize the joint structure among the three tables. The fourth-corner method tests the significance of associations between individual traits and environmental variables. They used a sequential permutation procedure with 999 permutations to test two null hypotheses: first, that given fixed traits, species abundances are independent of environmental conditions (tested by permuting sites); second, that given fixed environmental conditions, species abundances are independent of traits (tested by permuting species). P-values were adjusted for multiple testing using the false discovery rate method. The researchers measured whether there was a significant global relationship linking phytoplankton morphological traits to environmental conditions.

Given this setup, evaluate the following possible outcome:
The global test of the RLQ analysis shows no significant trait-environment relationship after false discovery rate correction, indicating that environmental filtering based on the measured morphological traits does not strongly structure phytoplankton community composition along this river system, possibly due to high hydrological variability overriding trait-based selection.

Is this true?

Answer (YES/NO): NO